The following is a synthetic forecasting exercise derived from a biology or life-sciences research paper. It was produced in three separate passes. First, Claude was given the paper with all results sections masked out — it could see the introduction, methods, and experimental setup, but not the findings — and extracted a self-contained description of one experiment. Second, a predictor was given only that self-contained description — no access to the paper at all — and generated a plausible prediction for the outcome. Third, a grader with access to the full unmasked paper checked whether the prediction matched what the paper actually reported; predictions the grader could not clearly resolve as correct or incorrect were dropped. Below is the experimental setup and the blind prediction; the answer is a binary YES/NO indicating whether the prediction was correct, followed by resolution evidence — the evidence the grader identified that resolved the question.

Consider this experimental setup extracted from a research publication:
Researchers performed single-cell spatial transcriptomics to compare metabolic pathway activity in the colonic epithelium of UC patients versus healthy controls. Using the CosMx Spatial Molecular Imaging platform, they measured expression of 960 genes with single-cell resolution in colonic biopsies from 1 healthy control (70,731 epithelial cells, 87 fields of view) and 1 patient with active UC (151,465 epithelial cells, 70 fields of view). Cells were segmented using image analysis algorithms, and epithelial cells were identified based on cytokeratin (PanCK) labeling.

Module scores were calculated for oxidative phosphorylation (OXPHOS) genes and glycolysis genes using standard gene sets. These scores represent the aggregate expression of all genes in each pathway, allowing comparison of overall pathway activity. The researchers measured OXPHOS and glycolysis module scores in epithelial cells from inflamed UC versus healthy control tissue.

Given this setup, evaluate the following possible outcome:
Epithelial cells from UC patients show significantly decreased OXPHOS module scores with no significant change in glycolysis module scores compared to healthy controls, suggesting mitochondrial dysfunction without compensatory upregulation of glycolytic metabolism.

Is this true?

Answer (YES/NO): NO